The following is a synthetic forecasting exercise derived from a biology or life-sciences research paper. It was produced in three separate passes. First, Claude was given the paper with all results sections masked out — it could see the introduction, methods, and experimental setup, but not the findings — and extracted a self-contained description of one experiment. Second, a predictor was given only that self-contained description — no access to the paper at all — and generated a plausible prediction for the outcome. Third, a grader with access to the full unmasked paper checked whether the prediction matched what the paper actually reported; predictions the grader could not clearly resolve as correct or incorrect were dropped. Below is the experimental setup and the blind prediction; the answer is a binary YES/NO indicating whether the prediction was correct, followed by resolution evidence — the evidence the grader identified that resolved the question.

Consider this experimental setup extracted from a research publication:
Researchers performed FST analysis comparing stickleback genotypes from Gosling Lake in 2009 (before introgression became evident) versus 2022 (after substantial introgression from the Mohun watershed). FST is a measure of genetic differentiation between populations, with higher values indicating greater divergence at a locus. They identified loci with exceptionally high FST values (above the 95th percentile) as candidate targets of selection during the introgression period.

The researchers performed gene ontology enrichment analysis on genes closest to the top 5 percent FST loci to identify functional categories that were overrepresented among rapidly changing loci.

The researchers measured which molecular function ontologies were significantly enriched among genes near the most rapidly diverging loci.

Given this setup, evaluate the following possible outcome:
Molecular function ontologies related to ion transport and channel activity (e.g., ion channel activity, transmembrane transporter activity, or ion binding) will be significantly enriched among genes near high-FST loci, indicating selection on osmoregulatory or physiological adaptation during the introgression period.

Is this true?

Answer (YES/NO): NO